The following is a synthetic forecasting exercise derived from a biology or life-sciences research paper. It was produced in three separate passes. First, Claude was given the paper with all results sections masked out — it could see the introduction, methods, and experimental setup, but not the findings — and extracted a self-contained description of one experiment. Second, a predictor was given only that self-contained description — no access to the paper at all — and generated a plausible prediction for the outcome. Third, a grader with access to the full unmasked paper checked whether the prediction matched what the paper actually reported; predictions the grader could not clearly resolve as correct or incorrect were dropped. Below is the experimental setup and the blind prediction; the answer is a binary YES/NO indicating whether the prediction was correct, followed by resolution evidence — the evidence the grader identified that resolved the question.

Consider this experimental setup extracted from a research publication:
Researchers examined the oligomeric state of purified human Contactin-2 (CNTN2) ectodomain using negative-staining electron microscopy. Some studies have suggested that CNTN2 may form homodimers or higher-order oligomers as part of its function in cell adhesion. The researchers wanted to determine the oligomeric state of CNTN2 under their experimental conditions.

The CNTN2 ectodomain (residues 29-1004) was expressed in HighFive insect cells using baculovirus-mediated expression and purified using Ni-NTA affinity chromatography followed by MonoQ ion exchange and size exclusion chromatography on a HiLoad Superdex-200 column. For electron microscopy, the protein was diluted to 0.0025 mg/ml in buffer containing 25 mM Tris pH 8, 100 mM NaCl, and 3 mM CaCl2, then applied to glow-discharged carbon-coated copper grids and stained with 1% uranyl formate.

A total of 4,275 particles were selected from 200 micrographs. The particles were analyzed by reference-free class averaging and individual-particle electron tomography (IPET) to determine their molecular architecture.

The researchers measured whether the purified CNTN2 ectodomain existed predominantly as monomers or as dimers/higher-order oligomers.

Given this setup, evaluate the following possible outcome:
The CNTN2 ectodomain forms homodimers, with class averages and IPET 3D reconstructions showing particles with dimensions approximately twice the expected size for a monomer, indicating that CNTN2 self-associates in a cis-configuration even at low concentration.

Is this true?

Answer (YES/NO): NO